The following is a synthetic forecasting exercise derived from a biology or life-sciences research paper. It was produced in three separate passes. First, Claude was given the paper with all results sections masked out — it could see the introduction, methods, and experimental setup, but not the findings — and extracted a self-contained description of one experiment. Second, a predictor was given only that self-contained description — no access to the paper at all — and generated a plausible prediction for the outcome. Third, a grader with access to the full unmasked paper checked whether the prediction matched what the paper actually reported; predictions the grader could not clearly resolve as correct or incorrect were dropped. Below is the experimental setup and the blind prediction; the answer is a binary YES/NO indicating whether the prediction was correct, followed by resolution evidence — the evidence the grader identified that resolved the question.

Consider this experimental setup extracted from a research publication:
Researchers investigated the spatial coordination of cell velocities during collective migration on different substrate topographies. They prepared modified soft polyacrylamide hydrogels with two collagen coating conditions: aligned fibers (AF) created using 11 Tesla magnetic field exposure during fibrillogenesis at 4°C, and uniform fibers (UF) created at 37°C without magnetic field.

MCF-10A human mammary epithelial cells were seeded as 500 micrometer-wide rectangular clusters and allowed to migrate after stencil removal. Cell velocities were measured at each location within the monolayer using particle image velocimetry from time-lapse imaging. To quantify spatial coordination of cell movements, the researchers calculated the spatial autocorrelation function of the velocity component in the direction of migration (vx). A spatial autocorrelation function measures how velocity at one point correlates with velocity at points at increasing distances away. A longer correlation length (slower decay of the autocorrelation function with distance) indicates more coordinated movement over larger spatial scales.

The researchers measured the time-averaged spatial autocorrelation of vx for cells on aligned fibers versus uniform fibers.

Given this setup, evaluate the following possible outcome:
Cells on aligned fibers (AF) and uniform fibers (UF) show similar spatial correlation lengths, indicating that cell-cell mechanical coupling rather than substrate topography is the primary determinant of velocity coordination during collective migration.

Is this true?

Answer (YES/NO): NO